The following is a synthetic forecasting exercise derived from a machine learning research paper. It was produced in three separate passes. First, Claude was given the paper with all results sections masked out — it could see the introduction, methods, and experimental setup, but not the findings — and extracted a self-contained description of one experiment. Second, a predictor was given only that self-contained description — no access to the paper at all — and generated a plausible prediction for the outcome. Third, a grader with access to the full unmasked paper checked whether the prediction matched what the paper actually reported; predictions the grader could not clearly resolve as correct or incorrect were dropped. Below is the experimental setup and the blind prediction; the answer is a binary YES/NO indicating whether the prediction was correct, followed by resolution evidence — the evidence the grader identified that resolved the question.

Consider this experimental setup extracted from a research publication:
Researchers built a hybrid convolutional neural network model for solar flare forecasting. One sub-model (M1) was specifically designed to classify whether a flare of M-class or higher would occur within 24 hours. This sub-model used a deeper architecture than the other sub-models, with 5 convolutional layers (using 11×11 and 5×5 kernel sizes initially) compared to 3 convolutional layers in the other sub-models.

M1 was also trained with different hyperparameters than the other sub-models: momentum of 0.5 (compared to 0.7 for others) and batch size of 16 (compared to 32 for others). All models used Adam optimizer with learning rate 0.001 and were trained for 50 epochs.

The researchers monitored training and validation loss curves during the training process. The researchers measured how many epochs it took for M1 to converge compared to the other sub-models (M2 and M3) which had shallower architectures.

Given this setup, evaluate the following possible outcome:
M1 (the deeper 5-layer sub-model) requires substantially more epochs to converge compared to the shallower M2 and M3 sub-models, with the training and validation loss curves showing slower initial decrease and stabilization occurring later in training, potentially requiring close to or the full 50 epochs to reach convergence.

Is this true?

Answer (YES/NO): NO